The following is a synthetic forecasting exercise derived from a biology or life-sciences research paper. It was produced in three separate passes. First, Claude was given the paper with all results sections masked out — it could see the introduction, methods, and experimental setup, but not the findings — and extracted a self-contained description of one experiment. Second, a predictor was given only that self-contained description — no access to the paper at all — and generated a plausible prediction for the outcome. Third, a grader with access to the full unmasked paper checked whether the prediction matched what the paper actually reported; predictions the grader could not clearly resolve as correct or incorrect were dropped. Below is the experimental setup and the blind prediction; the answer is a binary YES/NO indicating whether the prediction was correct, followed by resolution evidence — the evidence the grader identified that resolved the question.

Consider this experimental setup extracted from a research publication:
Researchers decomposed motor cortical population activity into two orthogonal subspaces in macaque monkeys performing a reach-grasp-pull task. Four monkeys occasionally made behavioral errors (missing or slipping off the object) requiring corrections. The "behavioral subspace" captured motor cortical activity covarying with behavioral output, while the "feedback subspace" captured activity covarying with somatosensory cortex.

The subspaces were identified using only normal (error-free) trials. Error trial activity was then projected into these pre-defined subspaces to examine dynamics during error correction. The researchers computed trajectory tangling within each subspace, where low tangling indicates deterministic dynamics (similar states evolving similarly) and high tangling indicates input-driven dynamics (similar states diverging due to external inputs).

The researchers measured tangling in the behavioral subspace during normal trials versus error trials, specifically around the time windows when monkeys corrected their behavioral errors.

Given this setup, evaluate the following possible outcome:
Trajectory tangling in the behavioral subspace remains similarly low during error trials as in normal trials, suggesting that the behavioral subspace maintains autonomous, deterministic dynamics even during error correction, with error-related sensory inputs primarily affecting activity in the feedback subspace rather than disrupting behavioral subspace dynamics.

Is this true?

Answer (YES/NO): YES